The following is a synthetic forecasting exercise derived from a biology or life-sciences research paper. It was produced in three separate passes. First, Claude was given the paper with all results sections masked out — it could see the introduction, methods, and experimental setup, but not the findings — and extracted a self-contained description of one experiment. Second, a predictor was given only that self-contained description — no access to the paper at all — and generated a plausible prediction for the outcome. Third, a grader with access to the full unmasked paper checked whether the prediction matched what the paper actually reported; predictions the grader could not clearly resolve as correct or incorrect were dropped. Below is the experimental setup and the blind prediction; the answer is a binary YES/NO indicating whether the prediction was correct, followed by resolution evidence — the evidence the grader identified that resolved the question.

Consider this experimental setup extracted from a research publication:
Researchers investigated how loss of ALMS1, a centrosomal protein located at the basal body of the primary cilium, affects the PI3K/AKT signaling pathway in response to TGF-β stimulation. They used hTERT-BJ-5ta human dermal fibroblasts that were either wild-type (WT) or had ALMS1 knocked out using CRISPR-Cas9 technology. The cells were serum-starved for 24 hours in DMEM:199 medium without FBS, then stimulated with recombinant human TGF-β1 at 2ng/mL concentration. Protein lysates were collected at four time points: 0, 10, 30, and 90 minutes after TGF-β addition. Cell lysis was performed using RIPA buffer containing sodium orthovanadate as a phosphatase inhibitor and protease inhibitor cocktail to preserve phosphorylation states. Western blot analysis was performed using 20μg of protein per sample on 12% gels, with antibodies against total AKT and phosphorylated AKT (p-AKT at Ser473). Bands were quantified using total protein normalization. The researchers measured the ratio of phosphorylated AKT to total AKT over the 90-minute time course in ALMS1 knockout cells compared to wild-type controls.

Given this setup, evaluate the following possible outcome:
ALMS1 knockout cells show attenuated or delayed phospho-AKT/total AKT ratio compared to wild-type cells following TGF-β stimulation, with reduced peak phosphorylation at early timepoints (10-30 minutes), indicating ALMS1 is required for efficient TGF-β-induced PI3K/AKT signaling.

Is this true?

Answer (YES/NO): NO